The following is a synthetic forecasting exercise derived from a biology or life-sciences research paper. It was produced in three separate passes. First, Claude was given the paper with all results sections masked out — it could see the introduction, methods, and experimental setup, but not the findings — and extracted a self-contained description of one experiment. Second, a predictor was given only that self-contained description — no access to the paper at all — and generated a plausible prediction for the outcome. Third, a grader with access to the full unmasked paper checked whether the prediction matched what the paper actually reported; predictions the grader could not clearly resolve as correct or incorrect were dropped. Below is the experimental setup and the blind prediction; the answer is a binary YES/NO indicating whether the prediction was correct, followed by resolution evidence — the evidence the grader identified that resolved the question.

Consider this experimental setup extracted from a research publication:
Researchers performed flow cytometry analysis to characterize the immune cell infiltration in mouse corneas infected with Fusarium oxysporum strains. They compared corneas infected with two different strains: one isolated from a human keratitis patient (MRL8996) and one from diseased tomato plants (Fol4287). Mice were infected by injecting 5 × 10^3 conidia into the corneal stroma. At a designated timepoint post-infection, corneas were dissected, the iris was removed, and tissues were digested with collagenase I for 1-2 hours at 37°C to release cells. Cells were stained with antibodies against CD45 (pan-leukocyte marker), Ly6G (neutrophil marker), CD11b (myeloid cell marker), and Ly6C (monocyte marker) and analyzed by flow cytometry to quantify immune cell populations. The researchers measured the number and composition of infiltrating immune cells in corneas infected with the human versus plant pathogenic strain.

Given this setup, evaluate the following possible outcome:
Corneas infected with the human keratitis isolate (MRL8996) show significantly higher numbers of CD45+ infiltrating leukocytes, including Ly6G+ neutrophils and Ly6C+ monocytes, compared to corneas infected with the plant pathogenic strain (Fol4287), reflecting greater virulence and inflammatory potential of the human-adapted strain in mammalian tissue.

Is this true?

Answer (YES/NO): NO